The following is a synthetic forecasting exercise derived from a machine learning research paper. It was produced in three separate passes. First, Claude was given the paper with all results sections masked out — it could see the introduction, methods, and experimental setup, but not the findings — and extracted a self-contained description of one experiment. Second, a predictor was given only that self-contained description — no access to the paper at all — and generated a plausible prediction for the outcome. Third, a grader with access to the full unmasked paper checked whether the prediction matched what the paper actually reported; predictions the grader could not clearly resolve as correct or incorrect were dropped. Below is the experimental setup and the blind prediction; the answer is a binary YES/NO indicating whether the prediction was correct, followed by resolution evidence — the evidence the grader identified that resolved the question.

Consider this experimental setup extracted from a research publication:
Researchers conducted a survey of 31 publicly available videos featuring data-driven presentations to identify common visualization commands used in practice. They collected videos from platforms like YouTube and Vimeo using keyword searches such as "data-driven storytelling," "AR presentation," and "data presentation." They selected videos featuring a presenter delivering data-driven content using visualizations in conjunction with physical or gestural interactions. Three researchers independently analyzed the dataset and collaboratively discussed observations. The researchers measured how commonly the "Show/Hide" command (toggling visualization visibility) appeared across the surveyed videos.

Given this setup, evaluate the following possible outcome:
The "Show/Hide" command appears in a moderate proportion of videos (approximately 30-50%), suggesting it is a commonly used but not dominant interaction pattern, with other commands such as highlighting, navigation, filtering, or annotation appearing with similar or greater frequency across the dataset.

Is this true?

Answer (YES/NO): NO